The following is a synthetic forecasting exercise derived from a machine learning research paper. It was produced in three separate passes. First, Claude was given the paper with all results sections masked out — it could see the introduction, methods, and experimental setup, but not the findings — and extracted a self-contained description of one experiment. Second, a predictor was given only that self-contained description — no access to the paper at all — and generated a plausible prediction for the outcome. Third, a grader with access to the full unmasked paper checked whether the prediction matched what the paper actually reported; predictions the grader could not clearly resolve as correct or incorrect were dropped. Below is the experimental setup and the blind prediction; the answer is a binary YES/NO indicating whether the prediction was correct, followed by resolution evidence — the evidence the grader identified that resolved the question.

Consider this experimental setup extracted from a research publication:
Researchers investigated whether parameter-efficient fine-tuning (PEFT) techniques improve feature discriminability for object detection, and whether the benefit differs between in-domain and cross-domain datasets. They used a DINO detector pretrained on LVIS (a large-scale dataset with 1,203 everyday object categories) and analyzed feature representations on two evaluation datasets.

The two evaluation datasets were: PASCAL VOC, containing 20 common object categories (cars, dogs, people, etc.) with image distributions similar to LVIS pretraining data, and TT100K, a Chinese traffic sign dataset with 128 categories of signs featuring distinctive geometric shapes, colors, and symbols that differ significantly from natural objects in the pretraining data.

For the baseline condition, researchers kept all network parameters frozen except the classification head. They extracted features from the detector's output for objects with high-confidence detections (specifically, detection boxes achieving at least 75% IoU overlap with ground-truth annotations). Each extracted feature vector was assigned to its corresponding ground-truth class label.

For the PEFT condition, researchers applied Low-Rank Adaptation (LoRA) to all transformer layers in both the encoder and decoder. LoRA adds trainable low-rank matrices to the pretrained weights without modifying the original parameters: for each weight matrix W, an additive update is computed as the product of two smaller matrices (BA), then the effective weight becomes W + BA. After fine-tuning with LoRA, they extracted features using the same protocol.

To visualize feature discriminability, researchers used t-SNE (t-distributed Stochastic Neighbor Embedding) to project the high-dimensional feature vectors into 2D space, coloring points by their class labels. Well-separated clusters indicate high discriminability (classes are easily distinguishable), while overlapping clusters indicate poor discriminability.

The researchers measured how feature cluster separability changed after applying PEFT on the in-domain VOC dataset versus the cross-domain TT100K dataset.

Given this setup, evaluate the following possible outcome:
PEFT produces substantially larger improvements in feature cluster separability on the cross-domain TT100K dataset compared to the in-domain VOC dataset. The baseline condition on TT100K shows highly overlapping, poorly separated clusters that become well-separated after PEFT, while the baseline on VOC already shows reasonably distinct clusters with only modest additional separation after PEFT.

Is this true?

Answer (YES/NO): YES